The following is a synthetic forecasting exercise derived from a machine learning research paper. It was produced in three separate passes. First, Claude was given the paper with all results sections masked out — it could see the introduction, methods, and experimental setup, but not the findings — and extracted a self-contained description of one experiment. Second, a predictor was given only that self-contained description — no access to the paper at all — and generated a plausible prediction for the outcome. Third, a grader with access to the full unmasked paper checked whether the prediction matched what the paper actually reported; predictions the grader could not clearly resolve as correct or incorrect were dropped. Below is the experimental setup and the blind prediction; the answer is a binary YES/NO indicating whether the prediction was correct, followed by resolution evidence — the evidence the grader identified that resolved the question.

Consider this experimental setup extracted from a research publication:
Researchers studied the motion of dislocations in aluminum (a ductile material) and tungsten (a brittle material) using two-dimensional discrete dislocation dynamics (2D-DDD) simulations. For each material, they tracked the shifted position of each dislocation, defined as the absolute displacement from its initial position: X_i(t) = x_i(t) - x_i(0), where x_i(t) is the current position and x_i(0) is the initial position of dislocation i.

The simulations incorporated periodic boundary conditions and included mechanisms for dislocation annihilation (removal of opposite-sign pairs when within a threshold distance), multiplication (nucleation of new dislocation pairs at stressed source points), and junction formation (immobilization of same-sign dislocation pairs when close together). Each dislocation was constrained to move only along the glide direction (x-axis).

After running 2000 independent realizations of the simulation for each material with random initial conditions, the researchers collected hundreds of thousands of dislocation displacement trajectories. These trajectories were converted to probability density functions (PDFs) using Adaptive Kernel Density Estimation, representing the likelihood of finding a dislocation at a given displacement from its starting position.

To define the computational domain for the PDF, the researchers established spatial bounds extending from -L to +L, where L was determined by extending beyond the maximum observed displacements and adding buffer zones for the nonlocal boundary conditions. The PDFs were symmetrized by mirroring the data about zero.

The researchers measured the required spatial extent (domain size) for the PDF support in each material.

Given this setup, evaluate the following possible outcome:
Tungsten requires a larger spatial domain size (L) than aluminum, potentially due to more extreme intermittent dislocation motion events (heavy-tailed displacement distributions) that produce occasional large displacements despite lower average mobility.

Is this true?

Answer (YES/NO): NO